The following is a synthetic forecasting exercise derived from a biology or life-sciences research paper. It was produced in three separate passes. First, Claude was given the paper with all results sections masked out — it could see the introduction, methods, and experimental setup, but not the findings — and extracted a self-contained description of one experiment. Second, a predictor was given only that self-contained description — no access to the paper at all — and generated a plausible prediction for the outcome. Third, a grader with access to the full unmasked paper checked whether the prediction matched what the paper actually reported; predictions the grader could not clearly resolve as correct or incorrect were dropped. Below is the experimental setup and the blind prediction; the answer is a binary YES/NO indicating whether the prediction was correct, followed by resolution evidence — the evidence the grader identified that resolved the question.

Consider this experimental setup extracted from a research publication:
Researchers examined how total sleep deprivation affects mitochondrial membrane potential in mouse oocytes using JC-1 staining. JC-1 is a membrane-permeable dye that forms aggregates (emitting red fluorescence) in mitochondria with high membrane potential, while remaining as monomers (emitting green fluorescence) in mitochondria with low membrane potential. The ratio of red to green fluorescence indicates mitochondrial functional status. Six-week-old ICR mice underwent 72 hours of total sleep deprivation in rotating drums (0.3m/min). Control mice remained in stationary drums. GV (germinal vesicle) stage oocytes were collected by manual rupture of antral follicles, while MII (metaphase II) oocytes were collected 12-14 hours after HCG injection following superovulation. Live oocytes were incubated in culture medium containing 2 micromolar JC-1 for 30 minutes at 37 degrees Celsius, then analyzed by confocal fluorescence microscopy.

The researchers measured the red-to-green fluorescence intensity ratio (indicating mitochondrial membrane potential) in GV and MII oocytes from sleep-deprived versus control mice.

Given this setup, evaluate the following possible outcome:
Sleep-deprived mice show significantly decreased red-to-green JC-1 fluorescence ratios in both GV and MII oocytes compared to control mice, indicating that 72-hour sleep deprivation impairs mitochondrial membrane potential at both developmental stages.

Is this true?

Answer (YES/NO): NO